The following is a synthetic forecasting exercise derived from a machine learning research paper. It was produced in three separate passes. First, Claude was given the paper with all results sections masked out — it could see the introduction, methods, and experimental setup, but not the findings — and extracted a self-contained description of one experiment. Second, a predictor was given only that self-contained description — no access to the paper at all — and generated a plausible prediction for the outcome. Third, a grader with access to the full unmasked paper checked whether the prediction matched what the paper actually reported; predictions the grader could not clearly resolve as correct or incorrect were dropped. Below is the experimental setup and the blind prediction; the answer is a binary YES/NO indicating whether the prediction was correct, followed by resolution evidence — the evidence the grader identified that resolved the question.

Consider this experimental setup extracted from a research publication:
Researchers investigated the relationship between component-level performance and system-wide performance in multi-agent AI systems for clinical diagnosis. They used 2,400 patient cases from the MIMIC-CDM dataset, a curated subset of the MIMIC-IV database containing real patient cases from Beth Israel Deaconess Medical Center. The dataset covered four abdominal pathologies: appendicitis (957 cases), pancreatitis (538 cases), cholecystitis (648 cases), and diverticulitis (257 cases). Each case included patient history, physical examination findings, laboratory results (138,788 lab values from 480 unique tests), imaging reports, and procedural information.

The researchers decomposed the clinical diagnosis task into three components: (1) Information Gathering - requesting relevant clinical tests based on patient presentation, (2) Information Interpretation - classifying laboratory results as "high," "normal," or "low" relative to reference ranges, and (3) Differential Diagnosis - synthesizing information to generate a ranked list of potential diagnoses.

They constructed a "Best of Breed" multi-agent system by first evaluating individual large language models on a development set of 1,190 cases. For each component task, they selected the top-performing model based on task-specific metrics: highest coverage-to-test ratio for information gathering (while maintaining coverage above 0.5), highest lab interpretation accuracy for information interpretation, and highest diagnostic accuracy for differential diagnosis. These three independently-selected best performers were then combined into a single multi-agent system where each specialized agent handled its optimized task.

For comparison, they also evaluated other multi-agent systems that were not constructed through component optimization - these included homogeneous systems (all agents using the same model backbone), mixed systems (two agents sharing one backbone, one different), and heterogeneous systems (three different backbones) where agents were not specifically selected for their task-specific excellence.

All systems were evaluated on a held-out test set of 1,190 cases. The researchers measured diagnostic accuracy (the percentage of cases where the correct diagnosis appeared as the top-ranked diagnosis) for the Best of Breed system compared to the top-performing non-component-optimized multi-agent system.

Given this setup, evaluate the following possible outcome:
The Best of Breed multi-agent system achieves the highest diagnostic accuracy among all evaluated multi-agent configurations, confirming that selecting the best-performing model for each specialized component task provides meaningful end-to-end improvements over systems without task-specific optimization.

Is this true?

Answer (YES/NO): NO